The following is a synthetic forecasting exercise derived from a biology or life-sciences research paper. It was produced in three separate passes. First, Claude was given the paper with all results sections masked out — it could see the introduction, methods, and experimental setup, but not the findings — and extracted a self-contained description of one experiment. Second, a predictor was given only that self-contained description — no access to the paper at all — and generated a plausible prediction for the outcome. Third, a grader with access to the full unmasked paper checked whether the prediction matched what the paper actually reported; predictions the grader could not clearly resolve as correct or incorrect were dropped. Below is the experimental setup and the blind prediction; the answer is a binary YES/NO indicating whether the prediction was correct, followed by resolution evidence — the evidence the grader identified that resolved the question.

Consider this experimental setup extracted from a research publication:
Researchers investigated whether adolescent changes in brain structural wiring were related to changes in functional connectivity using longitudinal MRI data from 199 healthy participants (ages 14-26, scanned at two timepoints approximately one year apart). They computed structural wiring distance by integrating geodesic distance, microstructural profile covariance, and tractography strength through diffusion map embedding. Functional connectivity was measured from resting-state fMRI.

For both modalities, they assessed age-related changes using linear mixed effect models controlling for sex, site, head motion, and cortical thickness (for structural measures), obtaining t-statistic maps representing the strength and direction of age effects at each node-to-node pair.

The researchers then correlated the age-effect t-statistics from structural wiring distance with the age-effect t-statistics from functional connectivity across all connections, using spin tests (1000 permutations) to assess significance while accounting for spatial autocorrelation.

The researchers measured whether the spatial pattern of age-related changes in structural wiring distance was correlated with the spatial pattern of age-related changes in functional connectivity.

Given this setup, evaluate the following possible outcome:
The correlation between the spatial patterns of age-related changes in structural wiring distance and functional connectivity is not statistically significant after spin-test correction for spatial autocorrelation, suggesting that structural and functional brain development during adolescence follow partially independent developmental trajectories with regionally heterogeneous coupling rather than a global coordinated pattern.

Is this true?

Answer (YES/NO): YES